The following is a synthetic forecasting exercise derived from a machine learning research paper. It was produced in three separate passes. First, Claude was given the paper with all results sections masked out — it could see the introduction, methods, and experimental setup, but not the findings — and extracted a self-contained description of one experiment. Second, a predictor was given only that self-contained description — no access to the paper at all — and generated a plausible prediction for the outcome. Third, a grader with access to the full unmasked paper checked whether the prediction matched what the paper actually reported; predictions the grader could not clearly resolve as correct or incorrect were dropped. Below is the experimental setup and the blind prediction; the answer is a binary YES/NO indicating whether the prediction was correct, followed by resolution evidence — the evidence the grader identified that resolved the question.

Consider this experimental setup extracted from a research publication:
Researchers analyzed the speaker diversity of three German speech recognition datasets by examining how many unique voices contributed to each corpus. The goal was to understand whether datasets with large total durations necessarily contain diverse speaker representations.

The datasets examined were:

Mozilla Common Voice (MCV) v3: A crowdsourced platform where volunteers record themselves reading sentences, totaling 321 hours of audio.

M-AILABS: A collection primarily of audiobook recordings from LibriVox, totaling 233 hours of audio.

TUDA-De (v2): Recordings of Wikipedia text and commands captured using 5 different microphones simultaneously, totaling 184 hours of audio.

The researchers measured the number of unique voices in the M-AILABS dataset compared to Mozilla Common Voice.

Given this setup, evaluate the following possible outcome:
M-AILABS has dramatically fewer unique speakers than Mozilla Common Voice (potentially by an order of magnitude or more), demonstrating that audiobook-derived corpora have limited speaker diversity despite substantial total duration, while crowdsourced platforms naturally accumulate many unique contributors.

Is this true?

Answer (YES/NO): YES